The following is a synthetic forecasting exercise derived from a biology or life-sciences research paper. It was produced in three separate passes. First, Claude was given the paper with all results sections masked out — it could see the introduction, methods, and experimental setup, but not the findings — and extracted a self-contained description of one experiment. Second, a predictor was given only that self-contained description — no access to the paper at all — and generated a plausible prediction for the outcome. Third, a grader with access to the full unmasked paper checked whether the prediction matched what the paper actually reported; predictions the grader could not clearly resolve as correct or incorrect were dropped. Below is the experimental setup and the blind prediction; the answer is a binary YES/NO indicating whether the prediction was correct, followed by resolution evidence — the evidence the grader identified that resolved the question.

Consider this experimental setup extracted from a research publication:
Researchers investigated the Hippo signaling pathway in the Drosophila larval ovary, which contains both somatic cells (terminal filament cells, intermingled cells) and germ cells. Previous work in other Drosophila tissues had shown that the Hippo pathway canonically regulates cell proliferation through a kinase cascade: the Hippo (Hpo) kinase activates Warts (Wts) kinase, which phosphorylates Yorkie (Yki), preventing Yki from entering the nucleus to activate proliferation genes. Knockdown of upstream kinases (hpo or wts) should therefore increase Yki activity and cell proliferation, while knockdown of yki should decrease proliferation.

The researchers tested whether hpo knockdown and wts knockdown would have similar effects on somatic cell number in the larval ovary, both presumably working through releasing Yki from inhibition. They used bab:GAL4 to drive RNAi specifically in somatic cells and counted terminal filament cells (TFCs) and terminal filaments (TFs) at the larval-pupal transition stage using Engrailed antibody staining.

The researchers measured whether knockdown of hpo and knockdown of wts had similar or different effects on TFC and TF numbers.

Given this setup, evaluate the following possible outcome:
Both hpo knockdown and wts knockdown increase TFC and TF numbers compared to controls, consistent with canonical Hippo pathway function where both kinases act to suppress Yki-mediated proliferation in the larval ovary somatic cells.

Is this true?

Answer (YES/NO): YES